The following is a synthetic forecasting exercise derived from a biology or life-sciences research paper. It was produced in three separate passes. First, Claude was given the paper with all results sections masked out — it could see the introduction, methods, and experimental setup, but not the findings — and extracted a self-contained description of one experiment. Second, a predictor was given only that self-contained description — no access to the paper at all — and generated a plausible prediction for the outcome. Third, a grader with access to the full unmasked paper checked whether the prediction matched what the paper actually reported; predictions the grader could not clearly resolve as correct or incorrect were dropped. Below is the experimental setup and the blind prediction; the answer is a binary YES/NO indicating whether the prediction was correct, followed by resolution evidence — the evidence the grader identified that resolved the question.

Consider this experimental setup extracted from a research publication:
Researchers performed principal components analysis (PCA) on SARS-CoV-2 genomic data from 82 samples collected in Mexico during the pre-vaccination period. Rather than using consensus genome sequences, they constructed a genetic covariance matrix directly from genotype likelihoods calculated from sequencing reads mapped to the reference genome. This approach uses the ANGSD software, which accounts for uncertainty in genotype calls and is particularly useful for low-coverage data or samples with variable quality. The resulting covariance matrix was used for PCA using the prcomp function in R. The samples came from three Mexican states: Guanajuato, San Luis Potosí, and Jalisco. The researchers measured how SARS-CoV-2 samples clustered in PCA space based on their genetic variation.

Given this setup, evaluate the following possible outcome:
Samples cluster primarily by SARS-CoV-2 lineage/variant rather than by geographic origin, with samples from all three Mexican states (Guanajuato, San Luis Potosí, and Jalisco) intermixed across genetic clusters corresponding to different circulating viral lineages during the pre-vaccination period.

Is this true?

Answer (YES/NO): NO